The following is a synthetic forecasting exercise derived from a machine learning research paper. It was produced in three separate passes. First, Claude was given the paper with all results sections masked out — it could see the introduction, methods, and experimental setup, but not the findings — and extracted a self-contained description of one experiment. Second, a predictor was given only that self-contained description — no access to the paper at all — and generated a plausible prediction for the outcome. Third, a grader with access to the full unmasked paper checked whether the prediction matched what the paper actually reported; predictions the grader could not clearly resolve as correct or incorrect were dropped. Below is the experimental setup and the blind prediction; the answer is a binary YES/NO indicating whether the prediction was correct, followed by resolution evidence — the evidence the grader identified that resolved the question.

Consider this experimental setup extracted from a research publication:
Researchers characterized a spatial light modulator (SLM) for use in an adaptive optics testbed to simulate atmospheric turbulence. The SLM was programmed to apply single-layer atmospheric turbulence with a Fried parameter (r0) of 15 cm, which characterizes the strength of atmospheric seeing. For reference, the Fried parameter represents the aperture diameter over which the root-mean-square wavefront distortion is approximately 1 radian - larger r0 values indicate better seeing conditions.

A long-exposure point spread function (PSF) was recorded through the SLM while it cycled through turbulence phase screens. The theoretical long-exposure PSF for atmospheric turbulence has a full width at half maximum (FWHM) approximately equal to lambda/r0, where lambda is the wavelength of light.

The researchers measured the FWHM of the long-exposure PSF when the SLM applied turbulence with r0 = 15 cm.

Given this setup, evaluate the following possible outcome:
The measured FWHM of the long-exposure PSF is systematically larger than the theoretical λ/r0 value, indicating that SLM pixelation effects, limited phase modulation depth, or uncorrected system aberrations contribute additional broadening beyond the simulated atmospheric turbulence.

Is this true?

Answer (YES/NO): NO